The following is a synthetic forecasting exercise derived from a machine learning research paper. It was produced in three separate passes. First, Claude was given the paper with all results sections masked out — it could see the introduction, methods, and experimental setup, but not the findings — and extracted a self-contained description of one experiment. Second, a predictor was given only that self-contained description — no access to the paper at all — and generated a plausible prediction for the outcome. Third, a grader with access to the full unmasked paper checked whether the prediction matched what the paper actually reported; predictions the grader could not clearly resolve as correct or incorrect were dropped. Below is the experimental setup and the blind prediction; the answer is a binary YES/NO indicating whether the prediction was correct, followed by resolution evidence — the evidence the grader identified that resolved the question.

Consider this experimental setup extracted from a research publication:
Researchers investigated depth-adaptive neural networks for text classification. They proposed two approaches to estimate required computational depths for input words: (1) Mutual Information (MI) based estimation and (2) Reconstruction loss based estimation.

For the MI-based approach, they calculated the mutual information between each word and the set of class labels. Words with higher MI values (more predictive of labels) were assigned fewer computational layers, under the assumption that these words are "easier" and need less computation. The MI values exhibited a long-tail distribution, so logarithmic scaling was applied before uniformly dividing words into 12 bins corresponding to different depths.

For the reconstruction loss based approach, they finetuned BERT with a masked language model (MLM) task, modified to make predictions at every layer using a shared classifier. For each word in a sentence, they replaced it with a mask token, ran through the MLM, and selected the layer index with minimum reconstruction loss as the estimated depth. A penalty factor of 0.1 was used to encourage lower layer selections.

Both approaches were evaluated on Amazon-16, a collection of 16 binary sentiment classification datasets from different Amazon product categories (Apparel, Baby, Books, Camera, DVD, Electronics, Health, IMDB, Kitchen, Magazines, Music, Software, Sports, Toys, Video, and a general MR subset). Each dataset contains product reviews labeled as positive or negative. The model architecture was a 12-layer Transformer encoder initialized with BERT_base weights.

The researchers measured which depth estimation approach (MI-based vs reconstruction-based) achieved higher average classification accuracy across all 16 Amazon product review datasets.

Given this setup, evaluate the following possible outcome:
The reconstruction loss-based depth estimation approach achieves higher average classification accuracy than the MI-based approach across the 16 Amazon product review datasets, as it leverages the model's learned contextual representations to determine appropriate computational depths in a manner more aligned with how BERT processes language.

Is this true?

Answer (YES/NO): NO